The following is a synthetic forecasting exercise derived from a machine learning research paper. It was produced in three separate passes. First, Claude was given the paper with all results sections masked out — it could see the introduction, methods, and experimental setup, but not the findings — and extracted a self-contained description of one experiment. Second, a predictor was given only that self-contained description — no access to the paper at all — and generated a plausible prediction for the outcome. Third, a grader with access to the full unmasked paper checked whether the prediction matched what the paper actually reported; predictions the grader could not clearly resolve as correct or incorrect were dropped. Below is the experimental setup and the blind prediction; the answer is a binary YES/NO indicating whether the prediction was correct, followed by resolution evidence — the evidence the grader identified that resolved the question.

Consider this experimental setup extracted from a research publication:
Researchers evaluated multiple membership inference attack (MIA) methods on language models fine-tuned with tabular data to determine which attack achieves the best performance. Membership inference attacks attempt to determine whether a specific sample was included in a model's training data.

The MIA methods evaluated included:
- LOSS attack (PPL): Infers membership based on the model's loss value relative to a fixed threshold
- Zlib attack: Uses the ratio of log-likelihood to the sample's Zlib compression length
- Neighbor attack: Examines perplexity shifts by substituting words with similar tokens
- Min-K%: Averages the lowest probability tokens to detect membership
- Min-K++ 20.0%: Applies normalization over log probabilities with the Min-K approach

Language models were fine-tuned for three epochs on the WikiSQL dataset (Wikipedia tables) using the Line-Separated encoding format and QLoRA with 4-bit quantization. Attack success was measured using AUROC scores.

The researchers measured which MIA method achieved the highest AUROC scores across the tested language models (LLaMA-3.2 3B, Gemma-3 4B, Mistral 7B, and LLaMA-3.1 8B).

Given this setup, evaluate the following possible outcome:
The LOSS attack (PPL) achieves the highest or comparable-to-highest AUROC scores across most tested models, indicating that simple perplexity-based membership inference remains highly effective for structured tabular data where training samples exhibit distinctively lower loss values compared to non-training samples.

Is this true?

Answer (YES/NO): NO